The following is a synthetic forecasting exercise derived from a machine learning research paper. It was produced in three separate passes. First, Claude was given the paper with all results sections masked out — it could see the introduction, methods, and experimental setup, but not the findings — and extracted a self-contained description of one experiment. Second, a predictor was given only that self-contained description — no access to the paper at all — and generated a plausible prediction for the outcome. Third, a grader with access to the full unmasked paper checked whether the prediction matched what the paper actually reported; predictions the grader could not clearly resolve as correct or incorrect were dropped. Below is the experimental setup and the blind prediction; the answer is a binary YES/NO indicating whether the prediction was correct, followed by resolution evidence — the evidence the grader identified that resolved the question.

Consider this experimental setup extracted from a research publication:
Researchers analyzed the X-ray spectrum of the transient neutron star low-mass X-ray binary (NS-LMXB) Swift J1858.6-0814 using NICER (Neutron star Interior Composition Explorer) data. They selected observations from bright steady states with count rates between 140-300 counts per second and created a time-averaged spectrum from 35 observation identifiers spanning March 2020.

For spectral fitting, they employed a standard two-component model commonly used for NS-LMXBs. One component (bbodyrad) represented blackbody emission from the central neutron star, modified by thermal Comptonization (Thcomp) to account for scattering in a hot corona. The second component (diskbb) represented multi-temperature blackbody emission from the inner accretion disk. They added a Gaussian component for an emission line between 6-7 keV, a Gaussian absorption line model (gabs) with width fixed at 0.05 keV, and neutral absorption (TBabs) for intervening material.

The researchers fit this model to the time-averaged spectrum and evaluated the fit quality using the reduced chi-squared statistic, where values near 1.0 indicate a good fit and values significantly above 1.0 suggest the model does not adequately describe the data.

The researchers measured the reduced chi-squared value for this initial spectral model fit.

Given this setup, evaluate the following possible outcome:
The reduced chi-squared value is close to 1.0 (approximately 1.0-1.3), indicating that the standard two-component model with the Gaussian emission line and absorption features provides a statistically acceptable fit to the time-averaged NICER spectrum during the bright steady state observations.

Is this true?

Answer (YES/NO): NO